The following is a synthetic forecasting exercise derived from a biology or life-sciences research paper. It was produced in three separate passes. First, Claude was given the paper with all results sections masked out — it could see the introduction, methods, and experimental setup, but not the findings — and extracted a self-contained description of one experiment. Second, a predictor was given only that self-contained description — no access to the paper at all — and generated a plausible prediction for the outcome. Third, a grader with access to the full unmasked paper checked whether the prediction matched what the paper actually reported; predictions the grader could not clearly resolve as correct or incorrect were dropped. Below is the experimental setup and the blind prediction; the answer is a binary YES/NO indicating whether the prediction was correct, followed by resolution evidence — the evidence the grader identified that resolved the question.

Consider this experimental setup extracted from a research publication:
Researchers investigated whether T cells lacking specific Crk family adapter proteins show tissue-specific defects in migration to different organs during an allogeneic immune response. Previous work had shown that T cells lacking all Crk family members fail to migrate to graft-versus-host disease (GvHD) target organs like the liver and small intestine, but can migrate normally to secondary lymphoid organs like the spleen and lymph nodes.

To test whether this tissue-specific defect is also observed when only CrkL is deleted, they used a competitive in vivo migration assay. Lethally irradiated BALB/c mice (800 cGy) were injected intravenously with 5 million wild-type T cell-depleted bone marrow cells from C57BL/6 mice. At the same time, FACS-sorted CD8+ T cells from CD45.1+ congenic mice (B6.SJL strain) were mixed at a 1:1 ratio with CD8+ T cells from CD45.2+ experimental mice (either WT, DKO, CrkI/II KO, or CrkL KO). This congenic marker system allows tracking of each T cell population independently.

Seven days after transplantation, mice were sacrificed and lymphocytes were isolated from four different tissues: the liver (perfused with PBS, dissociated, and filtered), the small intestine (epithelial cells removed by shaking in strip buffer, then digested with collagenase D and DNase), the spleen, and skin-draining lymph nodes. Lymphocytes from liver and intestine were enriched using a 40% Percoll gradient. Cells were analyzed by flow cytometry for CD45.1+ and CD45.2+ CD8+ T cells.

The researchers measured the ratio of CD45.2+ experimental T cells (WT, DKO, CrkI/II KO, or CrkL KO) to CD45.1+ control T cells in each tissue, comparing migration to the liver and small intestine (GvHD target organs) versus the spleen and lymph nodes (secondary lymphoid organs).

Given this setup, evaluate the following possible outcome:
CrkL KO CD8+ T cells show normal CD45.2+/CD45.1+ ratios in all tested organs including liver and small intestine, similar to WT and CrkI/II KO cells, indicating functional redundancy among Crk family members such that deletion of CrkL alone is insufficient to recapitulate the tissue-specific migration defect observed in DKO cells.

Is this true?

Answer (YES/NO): NO